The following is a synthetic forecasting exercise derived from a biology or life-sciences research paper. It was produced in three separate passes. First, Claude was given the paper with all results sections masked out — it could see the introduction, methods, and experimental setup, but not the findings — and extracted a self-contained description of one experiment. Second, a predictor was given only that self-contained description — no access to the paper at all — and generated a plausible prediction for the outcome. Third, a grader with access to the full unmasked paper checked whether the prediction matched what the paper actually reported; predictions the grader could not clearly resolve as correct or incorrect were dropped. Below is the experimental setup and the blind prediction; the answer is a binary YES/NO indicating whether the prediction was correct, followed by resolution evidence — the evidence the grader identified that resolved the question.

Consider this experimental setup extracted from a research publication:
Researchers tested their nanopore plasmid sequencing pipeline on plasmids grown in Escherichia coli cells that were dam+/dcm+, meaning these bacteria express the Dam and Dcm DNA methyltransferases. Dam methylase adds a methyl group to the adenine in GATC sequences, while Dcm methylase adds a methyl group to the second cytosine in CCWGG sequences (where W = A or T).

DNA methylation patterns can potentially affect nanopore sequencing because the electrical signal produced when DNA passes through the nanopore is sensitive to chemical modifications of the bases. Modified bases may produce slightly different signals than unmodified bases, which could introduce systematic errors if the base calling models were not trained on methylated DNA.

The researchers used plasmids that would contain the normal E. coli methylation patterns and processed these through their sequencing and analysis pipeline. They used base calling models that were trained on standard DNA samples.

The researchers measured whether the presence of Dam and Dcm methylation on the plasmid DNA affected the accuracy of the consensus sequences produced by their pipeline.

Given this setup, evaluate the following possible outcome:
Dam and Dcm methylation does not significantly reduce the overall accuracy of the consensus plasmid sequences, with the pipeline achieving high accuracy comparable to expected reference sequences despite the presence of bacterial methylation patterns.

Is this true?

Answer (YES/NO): YES